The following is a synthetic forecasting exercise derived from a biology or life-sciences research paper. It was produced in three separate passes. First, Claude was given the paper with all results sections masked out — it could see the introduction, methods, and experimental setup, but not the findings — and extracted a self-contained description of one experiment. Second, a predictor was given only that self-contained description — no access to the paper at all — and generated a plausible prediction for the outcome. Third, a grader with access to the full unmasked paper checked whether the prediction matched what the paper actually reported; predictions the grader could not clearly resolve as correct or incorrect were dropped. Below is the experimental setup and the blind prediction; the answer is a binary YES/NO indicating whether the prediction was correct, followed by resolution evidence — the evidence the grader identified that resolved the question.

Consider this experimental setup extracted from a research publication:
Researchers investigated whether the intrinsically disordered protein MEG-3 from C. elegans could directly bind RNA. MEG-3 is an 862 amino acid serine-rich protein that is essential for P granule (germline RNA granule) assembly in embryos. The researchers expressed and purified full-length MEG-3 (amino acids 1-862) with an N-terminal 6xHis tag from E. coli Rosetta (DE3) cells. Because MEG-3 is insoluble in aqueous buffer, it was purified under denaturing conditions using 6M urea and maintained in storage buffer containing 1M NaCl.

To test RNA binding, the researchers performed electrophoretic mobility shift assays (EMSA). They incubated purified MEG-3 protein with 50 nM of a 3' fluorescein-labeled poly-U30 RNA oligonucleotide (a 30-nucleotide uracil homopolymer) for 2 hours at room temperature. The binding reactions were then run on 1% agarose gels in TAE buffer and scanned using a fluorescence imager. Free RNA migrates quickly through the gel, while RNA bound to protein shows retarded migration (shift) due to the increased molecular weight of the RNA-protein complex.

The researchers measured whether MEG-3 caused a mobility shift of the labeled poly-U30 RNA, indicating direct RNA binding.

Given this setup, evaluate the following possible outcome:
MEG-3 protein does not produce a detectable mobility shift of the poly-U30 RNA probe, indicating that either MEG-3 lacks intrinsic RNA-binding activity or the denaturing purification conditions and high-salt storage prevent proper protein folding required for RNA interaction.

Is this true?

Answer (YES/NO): NO